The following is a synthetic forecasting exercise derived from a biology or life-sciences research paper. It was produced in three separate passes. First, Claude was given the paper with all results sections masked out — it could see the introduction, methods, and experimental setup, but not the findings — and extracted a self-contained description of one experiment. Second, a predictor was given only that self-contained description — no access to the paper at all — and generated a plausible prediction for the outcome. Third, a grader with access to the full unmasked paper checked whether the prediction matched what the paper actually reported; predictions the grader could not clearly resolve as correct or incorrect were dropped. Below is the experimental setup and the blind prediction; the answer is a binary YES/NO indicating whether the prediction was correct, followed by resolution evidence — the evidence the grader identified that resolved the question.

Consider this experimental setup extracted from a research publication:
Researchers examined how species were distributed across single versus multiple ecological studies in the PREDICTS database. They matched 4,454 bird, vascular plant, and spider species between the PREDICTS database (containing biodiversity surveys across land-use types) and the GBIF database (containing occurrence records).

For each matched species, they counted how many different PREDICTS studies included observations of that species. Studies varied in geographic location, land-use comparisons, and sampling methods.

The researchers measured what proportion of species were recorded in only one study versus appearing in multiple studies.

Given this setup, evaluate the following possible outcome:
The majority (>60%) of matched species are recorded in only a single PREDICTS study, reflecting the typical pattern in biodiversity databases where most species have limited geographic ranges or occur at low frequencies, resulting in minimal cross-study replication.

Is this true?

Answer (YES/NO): YES